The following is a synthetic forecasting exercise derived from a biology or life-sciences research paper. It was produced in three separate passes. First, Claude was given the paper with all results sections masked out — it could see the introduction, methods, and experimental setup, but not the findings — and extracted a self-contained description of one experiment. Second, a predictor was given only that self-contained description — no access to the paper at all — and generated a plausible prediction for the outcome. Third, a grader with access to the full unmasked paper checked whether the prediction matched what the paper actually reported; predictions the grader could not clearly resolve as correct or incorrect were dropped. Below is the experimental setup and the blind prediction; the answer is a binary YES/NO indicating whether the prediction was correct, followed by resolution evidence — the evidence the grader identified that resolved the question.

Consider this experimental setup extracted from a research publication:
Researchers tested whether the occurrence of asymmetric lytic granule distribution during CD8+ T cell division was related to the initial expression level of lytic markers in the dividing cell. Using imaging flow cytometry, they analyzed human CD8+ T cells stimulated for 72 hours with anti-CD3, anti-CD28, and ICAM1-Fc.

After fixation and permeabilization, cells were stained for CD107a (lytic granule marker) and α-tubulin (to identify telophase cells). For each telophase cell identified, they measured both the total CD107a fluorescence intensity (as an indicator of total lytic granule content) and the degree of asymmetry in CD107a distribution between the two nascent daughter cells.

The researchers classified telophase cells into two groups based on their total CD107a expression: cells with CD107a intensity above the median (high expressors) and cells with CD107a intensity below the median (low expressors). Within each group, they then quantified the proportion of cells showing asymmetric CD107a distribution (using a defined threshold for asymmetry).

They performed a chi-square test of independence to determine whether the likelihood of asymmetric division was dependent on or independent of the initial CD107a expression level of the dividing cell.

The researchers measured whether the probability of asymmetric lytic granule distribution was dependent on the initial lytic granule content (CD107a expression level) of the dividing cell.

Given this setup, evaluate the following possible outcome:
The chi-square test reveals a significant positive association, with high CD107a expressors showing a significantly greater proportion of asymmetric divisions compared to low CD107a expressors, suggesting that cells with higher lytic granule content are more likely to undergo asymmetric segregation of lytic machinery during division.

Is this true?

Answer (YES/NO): NO